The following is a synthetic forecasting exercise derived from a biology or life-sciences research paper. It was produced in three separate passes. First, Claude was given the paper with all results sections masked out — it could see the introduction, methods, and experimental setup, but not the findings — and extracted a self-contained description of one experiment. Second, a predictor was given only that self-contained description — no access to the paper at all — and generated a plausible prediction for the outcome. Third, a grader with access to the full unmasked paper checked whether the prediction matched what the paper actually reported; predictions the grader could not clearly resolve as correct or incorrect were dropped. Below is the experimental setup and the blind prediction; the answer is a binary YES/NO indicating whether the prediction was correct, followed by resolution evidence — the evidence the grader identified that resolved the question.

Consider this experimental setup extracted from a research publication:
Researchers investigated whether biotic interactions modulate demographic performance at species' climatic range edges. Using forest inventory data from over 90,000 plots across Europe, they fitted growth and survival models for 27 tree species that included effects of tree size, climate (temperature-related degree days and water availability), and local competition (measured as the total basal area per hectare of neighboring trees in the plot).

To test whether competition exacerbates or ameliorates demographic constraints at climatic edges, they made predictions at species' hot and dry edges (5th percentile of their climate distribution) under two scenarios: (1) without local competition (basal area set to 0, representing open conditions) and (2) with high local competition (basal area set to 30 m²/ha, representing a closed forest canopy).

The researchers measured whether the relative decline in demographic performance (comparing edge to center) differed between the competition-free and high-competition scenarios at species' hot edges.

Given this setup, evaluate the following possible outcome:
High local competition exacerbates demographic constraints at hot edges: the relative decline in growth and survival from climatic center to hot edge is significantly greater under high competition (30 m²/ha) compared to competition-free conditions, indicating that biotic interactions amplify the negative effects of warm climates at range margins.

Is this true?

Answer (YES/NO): NO